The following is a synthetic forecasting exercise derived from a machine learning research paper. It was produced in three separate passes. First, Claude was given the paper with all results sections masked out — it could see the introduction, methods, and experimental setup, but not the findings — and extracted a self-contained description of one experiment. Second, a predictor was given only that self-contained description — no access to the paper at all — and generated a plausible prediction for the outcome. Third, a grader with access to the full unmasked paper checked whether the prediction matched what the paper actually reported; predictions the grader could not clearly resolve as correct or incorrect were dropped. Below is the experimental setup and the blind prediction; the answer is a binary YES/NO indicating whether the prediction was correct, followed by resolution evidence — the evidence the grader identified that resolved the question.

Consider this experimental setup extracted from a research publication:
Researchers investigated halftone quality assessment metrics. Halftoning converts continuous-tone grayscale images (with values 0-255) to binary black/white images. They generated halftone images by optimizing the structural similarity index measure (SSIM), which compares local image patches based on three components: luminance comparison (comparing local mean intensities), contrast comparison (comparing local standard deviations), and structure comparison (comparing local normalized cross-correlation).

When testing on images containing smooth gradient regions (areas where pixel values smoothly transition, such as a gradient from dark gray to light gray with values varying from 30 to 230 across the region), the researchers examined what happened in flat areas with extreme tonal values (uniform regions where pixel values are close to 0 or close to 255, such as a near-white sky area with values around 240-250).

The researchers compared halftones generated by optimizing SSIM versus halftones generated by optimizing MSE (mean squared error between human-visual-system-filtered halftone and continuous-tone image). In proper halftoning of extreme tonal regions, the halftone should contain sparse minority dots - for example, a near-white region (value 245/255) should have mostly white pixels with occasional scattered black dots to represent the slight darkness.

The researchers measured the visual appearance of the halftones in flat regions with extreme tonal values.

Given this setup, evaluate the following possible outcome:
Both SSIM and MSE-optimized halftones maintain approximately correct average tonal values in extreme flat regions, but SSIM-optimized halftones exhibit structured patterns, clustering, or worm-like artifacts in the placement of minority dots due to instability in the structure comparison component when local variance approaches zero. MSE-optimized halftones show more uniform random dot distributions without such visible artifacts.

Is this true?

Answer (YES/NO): NO